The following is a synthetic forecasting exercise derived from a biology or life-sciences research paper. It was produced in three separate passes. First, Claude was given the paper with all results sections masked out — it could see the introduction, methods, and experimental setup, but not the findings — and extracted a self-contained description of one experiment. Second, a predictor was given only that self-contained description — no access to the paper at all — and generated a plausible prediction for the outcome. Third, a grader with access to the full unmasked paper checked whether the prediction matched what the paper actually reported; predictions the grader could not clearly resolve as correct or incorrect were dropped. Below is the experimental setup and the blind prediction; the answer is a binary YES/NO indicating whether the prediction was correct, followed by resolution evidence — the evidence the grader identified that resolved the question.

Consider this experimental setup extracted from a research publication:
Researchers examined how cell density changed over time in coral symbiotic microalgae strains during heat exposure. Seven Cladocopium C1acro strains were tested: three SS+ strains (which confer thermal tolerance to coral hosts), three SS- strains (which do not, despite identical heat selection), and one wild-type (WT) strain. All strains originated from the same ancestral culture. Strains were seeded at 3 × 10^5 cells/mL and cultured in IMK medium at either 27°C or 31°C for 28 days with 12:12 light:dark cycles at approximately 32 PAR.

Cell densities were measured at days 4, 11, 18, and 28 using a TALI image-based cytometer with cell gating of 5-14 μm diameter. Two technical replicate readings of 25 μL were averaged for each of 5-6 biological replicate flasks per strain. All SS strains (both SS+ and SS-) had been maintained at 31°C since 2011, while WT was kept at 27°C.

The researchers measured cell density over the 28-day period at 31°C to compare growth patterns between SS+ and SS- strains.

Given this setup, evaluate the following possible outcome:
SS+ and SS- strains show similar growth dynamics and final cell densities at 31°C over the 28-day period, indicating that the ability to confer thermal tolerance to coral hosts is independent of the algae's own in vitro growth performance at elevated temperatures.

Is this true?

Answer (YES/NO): NO